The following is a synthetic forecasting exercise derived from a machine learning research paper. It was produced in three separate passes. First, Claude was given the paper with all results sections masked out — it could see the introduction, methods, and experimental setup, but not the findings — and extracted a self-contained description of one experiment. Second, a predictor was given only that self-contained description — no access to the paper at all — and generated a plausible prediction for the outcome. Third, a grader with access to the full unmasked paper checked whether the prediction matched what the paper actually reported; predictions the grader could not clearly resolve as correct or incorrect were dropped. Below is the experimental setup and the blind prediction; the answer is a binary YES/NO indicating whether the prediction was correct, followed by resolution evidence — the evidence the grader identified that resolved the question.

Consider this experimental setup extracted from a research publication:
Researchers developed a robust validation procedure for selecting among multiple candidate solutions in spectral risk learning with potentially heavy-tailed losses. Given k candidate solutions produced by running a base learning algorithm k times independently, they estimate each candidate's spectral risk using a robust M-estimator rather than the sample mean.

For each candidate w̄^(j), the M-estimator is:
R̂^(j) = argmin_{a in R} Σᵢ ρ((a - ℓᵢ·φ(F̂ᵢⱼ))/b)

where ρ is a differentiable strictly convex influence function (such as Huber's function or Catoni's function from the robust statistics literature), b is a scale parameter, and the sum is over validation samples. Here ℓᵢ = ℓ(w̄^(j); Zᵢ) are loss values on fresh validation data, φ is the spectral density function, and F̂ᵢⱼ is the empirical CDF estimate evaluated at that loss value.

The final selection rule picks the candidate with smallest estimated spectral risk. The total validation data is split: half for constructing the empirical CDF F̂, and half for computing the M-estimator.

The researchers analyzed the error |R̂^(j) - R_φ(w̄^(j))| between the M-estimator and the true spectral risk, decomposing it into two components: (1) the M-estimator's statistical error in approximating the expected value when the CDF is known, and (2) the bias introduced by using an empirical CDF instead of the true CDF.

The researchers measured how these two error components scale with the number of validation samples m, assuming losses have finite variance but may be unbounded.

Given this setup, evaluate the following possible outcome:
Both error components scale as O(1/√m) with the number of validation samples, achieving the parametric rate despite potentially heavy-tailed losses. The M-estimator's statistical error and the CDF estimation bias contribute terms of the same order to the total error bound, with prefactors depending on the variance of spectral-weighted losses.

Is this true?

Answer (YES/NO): NO